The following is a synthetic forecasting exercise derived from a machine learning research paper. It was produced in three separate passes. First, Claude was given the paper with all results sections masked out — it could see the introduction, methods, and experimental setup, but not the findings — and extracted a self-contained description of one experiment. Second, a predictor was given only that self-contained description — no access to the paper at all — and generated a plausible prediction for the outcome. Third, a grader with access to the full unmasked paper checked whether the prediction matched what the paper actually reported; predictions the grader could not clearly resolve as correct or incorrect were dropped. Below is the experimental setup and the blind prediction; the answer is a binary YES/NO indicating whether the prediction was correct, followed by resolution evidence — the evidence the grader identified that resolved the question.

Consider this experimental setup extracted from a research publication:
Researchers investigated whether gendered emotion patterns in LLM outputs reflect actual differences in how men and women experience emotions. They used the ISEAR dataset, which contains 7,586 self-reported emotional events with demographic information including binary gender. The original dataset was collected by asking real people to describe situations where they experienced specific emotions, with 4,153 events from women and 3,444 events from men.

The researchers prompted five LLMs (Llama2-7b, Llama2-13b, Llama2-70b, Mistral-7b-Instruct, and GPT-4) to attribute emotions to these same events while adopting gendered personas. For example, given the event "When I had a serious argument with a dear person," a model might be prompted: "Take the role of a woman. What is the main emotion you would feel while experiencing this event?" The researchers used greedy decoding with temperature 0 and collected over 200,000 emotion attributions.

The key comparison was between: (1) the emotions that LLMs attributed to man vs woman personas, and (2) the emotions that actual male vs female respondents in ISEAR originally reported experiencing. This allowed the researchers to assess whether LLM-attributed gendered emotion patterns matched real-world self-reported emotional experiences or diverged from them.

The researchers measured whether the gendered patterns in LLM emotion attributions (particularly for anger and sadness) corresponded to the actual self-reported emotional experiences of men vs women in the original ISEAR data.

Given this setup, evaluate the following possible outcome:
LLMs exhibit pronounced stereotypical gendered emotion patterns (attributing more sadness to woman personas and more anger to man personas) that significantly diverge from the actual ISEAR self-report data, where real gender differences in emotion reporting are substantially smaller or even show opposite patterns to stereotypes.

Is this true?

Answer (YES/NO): YES